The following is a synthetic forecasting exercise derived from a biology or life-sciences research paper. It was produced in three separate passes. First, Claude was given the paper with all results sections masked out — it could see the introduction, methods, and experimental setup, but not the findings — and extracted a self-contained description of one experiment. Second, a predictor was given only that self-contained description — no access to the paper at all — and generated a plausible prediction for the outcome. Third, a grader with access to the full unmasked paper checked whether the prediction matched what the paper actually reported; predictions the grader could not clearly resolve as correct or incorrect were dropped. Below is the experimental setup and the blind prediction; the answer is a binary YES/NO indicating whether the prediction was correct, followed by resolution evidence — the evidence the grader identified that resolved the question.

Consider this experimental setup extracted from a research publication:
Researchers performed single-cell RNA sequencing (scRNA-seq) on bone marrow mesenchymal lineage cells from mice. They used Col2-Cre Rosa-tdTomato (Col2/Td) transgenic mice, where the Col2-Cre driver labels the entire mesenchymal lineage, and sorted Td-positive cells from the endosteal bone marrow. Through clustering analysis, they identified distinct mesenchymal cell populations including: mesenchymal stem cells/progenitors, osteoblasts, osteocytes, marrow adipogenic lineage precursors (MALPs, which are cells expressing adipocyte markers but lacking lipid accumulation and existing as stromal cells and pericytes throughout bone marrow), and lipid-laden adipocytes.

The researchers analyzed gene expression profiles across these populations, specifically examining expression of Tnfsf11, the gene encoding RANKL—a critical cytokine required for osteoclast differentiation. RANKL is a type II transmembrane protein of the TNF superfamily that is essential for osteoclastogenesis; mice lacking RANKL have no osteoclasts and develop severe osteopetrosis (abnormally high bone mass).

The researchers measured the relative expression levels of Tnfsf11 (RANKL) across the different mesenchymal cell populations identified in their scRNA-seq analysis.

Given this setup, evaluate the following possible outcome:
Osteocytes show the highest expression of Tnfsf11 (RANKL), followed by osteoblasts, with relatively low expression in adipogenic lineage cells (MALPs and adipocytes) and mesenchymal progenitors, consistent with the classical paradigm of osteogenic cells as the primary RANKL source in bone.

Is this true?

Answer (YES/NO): NO